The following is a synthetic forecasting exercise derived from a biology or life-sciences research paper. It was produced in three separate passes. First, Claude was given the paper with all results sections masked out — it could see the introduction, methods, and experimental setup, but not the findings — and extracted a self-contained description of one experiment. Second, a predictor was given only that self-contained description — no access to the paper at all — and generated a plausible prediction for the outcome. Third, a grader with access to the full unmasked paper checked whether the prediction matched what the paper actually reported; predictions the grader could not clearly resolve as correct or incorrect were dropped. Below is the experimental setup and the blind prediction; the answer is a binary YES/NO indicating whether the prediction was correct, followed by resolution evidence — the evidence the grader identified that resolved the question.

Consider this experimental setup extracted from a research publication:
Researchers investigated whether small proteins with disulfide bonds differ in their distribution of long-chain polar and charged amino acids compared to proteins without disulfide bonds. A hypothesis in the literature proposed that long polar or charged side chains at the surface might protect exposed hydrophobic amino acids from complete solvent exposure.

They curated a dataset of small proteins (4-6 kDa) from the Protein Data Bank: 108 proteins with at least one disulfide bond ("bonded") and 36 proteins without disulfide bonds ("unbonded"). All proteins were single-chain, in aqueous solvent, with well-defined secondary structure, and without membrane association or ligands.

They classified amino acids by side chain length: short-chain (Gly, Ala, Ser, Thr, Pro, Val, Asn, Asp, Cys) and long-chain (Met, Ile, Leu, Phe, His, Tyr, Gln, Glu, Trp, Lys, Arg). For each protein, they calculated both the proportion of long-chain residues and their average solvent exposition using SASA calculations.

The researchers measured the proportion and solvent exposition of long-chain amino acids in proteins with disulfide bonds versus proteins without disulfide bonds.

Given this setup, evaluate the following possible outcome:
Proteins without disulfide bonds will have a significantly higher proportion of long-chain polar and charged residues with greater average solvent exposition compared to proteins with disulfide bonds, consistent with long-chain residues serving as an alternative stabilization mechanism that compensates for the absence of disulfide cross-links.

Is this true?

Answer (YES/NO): NO